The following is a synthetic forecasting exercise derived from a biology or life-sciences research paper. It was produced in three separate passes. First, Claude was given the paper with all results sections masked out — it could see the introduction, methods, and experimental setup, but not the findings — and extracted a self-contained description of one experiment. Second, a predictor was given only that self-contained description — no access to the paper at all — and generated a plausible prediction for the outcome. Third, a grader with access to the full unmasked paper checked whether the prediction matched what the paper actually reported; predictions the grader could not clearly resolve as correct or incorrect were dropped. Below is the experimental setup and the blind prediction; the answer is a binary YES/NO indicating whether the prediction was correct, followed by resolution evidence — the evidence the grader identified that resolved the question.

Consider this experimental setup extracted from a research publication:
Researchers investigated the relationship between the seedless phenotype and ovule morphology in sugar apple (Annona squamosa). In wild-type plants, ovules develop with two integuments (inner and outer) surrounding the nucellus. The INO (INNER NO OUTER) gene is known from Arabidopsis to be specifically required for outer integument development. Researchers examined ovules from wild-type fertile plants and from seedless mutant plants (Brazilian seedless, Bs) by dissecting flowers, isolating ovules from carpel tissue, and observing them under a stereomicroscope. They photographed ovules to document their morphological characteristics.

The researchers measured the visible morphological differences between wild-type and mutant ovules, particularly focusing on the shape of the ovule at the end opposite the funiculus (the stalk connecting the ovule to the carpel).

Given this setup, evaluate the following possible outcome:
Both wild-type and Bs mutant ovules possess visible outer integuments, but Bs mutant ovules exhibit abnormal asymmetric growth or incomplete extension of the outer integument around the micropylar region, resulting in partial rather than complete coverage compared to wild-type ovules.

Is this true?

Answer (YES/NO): NO